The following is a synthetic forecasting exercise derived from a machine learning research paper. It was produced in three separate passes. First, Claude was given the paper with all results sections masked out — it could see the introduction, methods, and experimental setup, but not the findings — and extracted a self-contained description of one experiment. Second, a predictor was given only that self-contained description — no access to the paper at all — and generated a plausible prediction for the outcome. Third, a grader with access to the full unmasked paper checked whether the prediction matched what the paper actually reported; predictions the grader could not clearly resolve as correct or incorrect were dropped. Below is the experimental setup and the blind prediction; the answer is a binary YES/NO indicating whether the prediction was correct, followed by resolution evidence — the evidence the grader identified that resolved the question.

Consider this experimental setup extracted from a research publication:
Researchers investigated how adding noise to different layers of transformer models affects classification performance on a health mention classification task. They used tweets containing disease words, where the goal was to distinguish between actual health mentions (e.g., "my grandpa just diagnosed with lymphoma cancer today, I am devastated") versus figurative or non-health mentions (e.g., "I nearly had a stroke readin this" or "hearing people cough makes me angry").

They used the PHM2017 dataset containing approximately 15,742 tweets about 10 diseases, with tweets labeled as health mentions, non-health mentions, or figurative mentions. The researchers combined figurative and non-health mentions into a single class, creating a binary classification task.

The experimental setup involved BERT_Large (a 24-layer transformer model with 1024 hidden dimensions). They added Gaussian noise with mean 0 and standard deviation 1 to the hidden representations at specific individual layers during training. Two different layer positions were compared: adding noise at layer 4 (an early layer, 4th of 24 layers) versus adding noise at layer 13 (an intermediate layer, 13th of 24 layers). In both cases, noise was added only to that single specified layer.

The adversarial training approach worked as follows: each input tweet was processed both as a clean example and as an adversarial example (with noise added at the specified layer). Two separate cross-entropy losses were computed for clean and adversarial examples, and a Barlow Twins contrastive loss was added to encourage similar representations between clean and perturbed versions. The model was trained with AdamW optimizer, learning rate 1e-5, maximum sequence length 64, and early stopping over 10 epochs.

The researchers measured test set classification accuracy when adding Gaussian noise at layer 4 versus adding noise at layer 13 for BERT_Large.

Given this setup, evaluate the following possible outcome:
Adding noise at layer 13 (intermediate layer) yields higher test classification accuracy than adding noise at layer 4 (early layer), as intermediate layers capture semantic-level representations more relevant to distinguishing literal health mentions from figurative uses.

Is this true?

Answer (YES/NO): NO